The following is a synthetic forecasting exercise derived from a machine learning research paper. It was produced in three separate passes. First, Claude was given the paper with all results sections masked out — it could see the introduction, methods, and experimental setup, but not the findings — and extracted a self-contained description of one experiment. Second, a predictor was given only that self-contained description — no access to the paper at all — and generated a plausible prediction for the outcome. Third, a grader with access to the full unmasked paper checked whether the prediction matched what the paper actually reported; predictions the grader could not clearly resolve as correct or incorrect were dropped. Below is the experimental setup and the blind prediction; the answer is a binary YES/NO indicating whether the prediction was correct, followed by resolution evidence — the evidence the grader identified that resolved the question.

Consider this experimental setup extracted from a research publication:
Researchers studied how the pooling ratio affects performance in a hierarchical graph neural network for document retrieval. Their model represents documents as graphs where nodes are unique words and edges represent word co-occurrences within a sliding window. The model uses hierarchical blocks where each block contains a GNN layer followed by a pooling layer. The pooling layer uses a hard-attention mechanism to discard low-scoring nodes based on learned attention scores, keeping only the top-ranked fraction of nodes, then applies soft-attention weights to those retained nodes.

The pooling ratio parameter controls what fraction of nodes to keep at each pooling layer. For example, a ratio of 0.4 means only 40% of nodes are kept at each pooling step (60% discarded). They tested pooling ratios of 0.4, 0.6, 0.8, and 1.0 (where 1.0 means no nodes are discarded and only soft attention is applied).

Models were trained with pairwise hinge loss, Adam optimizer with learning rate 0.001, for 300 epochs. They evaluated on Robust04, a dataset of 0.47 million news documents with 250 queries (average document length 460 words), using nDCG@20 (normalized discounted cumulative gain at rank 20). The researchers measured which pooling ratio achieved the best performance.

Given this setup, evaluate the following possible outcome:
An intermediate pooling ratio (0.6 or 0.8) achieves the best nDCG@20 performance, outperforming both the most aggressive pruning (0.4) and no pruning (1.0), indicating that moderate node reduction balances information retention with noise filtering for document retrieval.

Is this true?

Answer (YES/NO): YES